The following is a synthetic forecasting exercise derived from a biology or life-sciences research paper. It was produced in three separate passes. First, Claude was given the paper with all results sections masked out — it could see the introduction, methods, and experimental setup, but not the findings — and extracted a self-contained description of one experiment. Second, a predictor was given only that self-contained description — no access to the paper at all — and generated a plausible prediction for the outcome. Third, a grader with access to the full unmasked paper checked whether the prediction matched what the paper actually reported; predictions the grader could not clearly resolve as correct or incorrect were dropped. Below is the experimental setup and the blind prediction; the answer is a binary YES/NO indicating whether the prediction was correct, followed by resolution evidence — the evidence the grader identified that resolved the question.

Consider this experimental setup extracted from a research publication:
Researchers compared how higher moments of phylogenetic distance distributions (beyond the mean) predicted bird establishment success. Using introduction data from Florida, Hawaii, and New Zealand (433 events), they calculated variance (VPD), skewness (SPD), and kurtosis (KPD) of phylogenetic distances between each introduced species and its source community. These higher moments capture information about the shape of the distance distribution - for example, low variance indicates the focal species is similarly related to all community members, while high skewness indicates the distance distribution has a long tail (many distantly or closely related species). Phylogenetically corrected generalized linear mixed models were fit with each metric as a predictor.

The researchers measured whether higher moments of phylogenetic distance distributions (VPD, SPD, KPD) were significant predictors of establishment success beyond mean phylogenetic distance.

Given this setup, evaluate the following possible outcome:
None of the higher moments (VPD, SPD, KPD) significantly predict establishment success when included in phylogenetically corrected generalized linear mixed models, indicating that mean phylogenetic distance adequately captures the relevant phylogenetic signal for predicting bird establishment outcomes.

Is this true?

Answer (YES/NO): NO